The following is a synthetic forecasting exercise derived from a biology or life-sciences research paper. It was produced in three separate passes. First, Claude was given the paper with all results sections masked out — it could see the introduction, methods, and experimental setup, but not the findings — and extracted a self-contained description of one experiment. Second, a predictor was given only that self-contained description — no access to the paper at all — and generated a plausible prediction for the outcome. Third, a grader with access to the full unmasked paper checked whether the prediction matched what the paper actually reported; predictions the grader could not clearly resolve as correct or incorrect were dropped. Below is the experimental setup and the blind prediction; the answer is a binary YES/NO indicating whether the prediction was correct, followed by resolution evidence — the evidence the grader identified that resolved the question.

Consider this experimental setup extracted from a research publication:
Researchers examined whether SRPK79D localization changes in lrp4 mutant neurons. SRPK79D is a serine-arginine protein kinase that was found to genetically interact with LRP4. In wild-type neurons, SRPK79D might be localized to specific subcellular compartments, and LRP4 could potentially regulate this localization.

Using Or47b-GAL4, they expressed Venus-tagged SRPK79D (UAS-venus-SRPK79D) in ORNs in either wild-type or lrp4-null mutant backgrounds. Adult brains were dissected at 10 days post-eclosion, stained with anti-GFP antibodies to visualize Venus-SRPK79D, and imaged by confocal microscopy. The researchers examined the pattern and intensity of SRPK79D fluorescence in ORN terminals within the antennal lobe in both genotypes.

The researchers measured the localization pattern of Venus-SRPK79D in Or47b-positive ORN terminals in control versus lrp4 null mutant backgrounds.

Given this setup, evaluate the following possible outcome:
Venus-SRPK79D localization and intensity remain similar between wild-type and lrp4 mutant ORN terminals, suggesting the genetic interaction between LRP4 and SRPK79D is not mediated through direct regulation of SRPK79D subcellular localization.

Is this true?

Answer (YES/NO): NO